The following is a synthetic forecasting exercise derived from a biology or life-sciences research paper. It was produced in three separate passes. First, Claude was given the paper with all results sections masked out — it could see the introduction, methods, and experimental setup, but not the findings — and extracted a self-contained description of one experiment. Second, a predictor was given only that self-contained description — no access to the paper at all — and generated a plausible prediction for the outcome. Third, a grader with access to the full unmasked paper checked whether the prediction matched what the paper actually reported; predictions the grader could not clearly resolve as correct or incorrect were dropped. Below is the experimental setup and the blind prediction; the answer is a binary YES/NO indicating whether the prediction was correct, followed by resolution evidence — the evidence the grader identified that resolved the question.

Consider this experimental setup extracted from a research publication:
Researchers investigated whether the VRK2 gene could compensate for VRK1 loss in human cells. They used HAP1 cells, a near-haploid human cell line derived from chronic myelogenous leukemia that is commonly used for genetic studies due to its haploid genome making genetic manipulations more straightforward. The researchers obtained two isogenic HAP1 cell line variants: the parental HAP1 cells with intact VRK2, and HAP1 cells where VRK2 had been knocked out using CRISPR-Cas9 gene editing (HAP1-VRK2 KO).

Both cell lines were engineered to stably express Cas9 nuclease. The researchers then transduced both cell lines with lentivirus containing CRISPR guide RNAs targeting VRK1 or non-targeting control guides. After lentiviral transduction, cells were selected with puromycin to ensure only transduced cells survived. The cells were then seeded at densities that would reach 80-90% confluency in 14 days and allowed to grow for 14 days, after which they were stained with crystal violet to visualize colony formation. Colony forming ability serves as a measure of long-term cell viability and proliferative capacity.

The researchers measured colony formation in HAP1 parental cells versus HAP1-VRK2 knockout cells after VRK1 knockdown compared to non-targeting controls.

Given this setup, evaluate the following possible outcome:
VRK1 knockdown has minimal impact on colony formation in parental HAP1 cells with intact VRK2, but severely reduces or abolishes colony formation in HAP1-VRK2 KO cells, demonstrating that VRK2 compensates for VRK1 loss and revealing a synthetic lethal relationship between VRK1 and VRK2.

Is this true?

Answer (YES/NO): YES